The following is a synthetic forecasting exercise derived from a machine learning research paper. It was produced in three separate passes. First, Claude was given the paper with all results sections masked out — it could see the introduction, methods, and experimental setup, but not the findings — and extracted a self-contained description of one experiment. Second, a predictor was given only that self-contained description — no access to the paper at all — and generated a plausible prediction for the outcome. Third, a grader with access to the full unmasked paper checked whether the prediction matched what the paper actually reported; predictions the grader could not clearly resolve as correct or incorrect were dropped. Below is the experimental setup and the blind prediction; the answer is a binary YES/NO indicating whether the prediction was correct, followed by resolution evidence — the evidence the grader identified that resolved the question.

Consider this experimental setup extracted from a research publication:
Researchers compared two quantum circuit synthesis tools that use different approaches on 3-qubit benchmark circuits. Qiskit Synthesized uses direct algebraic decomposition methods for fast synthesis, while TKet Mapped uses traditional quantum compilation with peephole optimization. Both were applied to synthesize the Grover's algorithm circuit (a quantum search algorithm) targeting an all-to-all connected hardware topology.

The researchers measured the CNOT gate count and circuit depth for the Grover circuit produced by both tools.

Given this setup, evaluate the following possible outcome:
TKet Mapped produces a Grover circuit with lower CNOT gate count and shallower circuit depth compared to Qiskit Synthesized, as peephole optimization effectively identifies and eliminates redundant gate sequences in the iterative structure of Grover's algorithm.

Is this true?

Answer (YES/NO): YES